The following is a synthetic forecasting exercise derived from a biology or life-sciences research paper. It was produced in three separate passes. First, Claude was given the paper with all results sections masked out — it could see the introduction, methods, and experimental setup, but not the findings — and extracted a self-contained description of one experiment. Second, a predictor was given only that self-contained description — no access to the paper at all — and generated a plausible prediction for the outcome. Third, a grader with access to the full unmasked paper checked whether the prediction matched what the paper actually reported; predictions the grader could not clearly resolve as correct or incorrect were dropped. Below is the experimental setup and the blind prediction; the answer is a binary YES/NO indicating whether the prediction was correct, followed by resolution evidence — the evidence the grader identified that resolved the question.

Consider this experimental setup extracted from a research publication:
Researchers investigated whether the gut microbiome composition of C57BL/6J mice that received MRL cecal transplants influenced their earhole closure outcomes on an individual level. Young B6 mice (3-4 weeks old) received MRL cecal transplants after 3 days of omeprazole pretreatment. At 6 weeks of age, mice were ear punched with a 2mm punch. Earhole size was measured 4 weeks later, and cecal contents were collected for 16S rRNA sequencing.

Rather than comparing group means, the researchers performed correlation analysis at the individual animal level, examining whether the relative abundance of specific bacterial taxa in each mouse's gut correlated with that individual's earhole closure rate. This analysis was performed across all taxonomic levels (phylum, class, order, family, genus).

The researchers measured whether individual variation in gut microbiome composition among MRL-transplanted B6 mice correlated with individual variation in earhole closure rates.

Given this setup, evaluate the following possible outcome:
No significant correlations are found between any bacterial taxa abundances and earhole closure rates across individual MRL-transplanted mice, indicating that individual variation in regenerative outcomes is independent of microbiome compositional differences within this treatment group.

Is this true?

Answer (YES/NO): NO